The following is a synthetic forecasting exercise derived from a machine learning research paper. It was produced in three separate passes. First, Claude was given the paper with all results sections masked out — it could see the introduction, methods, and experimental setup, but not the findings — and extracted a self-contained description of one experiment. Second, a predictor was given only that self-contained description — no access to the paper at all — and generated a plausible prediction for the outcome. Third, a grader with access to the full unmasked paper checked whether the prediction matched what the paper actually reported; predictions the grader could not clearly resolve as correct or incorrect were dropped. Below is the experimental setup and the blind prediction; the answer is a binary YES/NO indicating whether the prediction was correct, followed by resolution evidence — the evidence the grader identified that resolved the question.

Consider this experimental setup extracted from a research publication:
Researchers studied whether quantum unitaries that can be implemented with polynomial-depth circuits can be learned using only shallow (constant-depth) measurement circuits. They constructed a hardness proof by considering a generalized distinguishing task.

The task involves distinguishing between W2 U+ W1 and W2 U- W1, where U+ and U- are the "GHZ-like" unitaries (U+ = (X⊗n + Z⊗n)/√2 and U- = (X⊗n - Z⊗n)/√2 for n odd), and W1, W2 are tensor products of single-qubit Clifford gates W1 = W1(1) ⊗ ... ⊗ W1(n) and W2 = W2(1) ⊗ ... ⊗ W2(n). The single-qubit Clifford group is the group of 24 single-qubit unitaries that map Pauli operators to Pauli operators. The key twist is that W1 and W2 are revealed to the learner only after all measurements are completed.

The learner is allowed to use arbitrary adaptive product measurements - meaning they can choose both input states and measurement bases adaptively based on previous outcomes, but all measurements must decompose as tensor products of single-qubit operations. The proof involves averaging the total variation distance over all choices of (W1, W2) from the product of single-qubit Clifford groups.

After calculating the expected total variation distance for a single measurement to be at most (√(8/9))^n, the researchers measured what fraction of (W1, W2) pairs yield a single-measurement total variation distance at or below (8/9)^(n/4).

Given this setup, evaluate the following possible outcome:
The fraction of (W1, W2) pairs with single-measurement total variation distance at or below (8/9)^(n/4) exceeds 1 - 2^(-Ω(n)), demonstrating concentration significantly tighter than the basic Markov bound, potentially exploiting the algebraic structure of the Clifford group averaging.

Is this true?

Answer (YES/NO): NO